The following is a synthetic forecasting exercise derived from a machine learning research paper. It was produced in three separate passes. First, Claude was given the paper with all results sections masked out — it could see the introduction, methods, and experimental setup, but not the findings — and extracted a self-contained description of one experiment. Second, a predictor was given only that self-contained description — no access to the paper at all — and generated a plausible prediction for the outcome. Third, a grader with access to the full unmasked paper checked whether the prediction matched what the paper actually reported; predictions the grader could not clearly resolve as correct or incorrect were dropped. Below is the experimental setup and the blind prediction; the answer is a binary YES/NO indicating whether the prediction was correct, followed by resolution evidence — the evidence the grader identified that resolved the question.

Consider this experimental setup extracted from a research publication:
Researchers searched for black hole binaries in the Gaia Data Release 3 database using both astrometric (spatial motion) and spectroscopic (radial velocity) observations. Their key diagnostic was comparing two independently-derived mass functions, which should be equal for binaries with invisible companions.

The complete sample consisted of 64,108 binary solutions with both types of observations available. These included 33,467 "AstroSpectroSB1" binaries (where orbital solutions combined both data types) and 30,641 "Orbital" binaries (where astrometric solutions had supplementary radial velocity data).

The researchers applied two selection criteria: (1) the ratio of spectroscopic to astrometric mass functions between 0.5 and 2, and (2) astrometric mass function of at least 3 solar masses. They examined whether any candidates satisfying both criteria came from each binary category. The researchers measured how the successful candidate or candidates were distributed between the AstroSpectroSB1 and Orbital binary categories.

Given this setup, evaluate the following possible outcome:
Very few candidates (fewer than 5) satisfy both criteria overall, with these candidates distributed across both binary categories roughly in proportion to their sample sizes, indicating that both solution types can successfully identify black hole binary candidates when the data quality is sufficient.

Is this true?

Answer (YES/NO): NO